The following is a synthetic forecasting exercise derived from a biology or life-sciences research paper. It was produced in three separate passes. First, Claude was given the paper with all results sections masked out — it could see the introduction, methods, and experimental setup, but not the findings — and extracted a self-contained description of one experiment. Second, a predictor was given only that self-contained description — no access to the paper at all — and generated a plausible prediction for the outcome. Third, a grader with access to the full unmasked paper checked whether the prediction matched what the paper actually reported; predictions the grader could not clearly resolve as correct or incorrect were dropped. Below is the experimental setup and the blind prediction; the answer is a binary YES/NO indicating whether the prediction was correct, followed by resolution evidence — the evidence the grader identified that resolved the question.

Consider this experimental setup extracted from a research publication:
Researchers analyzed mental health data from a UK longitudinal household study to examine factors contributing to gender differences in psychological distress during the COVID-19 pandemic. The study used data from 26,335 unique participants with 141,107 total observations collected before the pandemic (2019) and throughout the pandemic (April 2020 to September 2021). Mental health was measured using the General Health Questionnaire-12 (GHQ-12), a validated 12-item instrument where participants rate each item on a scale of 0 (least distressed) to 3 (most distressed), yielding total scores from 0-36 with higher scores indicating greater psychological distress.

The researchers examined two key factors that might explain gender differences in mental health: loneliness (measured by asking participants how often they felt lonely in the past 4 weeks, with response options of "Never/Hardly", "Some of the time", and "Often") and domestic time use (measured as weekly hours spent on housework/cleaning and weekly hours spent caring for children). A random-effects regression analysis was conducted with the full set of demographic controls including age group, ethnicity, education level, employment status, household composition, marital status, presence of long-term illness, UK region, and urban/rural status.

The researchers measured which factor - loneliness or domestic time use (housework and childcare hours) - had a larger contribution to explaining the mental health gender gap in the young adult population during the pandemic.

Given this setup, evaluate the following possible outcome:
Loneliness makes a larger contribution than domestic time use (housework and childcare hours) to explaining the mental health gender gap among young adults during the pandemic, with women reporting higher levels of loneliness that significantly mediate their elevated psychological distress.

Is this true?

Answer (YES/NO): YES